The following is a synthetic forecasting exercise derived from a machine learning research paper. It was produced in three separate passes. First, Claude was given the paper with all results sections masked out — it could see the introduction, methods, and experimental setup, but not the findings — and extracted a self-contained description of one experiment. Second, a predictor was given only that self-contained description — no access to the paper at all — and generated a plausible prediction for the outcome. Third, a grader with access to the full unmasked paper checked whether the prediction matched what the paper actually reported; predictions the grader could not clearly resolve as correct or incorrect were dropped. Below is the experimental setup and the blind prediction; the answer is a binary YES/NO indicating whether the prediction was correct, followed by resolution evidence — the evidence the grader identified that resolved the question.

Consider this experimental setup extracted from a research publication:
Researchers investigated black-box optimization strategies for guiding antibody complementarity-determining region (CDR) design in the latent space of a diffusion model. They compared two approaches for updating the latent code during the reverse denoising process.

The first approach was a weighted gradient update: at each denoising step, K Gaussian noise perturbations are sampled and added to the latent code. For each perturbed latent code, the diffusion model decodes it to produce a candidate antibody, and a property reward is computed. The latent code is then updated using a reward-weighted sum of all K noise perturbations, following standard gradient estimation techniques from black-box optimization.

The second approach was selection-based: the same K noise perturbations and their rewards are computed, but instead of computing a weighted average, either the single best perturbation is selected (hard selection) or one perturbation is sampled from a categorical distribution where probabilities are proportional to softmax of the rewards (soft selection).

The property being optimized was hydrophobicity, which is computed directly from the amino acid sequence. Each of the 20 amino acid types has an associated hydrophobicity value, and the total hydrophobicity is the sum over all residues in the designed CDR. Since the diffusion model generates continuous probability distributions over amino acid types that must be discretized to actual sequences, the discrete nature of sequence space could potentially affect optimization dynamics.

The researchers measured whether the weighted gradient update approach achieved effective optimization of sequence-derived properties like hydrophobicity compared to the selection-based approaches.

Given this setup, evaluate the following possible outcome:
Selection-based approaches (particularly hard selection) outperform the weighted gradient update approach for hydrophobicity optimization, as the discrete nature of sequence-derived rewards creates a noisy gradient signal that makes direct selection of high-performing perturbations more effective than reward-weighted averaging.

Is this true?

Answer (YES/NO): YES